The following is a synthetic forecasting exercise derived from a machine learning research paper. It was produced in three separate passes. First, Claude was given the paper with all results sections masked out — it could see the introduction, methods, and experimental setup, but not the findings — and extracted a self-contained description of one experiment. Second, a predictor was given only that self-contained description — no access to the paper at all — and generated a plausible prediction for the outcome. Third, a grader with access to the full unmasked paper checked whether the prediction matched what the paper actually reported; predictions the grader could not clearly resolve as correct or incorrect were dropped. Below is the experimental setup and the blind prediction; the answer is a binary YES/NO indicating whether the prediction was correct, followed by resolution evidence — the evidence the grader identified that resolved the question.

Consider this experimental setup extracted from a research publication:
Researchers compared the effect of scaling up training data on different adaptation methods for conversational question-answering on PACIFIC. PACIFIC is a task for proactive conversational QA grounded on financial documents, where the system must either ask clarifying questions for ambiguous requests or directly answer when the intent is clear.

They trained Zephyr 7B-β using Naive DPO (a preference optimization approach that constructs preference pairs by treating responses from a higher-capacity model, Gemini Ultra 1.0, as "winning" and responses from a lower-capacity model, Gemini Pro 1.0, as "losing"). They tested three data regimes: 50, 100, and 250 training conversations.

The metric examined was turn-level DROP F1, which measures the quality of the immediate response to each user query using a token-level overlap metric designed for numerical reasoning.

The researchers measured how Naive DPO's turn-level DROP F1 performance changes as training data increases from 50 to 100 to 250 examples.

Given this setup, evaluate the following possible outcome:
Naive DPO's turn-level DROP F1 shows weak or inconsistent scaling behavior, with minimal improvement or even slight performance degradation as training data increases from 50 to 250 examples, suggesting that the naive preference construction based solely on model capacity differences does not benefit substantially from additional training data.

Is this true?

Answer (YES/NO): NO